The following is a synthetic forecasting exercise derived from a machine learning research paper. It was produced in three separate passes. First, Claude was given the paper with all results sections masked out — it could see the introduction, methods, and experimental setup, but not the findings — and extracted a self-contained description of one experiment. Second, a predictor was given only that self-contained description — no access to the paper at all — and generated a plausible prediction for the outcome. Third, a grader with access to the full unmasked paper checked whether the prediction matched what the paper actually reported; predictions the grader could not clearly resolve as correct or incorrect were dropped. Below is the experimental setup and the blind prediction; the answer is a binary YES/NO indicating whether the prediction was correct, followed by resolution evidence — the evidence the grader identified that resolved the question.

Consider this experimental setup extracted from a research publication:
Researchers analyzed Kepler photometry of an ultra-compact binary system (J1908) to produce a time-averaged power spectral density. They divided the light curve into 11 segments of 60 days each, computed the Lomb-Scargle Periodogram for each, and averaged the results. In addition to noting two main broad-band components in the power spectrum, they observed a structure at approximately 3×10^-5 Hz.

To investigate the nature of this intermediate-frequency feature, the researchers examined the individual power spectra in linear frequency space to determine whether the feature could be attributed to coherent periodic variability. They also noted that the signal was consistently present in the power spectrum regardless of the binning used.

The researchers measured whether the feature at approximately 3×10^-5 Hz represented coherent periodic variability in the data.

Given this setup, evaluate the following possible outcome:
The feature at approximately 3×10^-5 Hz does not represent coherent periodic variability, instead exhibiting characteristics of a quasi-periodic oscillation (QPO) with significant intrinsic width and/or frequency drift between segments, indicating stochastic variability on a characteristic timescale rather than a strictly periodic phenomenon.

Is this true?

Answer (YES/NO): YES